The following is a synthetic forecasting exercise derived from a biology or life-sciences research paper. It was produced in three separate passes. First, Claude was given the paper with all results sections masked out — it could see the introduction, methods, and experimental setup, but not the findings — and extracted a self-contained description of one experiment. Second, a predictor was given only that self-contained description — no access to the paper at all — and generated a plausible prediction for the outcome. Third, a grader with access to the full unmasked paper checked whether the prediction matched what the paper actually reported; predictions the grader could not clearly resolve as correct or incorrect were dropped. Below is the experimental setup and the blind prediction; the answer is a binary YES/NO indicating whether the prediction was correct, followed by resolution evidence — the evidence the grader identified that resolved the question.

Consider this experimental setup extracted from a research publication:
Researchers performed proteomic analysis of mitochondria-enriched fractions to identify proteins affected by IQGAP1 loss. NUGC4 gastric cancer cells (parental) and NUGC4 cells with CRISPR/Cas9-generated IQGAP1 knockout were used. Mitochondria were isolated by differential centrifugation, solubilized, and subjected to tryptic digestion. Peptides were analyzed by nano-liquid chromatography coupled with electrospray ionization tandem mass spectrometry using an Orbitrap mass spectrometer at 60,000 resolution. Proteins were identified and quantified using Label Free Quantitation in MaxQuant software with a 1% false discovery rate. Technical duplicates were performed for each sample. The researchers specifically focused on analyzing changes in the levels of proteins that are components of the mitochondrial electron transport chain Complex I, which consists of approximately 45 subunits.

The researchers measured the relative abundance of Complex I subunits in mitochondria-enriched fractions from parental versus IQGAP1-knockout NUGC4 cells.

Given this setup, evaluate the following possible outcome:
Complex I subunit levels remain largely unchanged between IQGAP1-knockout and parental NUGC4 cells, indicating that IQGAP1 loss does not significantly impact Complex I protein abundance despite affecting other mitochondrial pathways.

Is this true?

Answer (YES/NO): NO